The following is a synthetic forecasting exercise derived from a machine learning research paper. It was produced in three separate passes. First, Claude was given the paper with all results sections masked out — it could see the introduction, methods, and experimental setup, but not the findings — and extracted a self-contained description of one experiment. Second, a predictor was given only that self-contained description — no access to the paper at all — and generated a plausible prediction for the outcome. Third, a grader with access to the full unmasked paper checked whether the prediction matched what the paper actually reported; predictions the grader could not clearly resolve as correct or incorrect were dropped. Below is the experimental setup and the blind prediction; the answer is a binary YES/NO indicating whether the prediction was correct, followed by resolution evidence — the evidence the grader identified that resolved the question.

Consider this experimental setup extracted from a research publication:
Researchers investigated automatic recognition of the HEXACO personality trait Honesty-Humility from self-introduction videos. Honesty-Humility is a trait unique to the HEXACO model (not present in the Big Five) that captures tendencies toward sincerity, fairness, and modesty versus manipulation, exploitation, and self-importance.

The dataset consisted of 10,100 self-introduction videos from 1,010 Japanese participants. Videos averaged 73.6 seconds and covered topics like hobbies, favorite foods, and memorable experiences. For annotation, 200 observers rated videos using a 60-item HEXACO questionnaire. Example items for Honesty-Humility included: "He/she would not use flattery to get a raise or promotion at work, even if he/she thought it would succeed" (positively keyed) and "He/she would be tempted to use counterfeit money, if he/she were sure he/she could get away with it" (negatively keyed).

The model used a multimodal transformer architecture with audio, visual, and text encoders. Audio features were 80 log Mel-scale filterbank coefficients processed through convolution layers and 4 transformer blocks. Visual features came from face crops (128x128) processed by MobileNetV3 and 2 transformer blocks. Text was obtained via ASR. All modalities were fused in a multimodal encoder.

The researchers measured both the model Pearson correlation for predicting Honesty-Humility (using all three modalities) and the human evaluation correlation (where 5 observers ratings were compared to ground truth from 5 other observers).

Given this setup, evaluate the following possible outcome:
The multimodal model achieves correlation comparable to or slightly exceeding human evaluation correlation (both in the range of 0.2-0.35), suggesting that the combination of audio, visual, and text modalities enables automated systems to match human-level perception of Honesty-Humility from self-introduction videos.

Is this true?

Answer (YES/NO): NO